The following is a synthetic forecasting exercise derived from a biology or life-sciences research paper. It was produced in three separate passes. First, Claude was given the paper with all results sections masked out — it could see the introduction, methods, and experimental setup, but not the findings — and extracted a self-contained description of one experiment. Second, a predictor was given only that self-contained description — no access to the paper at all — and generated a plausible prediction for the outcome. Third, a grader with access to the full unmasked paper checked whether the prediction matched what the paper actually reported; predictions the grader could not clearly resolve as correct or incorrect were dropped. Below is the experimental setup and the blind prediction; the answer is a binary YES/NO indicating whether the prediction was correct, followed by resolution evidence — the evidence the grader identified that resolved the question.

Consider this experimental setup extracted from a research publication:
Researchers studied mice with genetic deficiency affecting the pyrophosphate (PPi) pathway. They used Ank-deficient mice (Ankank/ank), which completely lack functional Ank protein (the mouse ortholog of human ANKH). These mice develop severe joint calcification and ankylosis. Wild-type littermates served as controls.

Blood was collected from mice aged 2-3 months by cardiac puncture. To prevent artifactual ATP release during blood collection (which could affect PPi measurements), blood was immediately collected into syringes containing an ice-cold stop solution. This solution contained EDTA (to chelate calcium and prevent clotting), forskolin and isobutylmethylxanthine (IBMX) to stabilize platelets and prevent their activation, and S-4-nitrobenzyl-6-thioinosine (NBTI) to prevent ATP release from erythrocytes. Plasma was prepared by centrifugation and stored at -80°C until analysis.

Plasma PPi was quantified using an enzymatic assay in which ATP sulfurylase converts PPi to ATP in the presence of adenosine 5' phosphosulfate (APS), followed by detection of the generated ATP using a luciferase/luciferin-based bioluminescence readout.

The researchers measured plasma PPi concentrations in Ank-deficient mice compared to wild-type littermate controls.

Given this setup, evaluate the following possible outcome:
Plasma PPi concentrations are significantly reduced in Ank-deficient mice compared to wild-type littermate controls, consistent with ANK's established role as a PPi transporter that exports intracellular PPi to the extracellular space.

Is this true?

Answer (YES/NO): NO